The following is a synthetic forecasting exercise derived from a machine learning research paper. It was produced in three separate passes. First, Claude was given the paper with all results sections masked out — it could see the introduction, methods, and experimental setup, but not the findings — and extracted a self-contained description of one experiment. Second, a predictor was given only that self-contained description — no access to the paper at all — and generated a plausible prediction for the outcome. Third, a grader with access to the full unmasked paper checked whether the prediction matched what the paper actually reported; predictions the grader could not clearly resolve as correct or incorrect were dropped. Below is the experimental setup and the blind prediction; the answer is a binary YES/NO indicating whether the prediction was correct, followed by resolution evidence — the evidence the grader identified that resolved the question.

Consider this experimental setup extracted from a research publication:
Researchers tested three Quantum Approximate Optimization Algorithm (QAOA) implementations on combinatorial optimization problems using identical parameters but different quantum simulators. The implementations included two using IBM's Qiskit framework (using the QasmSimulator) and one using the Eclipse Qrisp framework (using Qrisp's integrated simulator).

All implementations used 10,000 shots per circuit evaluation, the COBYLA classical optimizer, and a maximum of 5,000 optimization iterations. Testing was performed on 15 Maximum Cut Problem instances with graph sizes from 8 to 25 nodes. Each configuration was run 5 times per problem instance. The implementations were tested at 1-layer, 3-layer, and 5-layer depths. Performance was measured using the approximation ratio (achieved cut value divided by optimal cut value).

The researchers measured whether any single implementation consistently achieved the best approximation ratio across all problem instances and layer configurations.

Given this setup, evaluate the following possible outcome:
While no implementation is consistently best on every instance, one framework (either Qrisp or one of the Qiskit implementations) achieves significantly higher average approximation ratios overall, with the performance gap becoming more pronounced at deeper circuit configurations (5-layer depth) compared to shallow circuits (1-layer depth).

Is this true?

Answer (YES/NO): NO